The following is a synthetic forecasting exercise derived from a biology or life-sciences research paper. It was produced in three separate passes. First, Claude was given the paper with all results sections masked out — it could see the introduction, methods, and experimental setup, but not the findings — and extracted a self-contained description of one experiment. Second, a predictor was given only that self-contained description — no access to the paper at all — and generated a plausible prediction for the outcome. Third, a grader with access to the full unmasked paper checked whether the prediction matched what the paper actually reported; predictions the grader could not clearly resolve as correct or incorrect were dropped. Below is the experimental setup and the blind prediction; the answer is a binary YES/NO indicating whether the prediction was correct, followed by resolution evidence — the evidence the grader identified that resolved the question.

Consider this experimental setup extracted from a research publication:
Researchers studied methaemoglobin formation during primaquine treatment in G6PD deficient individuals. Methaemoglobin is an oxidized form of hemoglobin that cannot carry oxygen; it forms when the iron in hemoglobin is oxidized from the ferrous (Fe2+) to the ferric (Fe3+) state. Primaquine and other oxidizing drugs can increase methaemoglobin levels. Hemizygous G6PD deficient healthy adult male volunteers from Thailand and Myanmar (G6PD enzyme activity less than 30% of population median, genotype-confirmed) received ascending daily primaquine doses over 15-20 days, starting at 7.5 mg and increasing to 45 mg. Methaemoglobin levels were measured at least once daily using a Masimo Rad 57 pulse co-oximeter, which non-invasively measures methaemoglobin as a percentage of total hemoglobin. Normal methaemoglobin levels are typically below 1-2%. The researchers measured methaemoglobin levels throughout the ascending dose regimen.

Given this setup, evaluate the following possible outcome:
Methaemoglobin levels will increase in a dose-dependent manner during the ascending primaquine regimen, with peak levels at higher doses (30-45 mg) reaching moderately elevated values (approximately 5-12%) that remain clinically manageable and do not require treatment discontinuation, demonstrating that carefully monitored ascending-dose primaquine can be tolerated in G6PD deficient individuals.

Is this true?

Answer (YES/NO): NO